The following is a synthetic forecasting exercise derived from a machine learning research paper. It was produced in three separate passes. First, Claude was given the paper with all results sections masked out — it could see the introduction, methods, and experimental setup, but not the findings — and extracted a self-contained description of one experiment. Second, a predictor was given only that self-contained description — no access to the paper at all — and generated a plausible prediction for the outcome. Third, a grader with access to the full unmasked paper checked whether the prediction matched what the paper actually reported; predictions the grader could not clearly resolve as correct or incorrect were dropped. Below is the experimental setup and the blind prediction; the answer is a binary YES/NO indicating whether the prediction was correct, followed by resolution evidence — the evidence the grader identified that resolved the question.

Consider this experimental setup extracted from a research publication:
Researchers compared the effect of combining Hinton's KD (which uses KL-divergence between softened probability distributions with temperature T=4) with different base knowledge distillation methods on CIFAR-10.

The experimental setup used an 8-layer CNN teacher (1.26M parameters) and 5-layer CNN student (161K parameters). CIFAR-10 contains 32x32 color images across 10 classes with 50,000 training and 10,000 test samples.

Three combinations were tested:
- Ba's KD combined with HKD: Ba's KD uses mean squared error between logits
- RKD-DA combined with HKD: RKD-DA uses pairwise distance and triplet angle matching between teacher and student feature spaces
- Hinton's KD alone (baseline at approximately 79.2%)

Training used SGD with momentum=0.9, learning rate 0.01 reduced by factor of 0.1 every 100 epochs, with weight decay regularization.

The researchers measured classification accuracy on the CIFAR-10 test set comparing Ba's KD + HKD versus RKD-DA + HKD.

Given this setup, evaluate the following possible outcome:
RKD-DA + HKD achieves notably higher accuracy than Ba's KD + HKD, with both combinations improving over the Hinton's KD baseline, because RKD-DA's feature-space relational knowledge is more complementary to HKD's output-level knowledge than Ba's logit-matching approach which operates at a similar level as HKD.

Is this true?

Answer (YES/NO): NO